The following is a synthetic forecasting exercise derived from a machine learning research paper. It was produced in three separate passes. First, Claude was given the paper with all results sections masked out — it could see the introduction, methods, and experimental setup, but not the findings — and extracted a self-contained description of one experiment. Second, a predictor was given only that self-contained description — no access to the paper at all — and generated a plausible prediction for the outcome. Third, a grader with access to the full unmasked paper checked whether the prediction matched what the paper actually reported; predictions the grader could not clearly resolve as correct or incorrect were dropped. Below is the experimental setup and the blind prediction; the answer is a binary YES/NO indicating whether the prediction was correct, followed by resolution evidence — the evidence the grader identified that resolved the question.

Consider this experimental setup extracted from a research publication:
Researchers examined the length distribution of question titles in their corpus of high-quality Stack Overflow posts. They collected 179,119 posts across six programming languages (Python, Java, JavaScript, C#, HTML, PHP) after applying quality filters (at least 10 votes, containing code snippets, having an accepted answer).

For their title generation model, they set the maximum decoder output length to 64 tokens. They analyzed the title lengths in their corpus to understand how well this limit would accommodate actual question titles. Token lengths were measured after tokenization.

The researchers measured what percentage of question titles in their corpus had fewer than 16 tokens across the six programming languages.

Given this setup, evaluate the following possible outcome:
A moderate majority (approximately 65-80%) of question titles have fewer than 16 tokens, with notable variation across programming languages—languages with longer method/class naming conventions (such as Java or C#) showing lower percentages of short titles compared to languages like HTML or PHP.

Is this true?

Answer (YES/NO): NO